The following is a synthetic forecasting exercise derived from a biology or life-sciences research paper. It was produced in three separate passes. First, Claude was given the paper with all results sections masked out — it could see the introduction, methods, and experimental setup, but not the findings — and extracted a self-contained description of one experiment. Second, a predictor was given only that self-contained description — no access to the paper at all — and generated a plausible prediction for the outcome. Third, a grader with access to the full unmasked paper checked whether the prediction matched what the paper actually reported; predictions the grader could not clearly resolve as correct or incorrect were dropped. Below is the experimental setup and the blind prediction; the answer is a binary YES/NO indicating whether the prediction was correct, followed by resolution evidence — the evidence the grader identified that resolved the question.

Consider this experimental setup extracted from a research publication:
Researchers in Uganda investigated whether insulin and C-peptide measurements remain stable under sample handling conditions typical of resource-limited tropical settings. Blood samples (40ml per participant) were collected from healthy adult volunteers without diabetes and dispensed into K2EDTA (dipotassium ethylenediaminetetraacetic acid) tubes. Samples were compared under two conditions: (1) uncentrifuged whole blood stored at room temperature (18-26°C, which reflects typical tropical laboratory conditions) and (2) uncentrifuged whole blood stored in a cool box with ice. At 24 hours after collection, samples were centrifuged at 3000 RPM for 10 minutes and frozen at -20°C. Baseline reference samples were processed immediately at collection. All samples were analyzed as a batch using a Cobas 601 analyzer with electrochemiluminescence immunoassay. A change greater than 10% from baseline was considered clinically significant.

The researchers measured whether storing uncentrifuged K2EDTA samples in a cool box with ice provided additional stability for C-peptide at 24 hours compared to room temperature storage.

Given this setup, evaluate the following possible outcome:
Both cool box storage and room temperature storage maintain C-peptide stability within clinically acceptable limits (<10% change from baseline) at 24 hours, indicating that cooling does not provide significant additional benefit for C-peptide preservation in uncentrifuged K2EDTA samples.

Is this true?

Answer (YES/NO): YES